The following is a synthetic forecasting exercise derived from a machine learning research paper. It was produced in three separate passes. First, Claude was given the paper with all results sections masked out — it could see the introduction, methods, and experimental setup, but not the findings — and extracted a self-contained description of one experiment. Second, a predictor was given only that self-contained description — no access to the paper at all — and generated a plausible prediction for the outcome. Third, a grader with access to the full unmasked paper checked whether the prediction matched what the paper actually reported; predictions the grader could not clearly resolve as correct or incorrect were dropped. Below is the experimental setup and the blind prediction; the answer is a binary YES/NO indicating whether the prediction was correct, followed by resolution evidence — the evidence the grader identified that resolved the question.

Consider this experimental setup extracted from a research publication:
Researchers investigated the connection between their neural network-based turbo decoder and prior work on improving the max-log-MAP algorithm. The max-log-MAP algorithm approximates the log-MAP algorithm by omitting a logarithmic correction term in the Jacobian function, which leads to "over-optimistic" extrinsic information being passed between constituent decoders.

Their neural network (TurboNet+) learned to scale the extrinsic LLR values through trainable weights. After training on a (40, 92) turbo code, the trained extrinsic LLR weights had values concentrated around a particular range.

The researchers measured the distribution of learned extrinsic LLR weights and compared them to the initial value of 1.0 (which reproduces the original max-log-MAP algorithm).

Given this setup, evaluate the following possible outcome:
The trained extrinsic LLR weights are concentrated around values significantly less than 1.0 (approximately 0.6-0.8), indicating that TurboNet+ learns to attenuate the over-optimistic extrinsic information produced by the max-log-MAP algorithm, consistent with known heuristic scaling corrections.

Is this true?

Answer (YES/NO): NO